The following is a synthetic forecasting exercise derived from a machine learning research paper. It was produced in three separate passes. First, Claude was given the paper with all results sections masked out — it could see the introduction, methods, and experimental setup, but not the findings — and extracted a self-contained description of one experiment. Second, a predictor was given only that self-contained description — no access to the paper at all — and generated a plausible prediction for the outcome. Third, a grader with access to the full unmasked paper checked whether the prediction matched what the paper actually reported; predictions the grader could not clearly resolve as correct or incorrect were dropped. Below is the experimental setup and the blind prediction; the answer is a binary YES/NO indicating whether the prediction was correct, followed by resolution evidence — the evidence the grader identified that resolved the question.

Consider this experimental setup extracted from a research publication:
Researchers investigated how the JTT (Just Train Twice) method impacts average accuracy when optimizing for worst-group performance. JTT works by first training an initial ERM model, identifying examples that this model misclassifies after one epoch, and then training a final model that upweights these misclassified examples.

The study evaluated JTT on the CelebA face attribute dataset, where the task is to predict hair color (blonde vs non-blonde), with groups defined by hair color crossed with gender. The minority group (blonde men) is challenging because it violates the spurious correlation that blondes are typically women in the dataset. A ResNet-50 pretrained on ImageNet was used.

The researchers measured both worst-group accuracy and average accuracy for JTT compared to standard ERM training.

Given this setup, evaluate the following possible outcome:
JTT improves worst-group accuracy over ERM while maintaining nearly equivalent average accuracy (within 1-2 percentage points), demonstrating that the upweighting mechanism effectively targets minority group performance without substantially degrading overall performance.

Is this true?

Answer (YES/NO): NO